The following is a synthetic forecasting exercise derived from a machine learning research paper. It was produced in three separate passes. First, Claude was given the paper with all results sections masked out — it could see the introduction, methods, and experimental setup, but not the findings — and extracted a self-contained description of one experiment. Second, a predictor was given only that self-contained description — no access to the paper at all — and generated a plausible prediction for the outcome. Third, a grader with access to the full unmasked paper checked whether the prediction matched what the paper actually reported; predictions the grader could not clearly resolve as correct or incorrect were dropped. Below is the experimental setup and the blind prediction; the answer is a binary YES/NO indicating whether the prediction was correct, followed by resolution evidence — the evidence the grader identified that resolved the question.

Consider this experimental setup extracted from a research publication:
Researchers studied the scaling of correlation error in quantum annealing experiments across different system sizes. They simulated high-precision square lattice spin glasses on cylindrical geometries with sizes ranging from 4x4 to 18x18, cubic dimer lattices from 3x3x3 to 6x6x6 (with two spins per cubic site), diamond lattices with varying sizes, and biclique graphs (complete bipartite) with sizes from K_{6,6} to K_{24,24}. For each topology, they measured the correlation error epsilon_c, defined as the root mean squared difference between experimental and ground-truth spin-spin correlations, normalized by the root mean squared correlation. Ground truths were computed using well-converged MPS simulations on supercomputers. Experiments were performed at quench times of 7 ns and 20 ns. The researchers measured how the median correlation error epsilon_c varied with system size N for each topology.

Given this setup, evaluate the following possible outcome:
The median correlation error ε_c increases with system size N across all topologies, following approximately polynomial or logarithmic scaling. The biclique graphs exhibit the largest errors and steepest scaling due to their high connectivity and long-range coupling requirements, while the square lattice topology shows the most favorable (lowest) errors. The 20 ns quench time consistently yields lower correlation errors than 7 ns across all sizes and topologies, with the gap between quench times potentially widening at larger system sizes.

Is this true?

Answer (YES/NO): NO